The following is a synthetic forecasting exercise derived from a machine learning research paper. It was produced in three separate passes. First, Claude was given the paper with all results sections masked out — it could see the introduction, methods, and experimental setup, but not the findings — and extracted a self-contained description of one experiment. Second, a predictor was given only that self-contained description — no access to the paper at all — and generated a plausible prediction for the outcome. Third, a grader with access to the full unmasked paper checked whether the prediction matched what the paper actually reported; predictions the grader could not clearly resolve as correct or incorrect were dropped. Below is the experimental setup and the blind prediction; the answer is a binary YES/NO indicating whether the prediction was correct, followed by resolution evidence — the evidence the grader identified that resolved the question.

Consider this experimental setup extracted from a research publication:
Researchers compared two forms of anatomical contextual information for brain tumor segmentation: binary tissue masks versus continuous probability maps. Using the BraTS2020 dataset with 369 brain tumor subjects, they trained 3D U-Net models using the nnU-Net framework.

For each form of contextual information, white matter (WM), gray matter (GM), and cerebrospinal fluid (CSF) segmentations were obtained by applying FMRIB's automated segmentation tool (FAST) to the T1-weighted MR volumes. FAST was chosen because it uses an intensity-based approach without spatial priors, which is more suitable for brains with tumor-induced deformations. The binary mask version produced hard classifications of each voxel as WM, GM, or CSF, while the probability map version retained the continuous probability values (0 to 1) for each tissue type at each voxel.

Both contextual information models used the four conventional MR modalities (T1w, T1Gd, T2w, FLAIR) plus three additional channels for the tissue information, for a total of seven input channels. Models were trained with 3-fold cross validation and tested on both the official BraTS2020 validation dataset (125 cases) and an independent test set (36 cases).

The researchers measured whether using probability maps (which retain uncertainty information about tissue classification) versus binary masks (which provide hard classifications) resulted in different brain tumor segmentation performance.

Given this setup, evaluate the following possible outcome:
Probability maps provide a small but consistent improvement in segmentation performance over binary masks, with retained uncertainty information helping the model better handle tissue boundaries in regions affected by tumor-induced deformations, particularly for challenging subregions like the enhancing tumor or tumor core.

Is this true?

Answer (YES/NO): NO